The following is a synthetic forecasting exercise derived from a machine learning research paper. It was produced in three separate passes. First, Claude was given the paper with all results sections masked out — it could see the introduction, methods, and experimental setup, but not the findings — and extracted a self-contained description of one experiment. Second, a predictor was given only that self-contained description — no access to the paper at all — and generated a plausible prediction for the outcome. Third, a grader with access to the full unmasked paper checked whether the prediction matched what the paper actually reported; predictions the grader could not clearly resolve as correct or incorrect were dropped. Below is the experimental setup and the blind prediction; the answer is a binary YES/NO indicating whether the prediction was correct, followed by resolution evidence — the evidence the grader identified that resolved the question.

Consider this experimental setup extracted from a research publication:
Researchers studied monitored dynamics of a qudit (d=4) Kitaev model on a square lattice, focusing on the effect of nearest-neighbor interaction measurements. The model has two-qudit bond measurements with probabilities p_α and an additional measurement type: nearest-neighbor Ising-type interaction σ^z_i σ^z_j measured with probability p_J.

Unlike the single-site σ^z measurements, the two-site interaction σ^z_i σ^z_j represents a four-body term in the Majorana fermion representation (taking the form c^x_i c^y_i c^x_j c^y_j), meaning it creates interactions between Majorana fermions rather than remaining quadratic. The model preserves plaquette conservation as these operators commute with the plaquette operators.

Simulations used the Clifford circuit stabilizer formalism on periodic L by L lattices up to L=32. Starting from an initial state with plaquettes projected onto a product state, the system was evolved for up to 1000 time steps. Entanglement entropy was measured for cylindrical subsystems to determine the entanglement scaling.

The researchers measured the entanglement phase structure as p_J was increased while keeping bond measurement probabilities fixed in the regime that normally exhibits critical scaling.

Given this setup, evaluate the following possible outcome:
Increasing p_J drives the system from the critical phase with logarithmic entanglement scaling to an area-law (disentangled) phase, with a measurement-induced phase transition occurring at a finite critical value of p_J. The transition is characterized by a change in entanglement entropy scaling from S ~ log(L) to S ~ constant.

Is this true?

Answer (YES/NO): NO